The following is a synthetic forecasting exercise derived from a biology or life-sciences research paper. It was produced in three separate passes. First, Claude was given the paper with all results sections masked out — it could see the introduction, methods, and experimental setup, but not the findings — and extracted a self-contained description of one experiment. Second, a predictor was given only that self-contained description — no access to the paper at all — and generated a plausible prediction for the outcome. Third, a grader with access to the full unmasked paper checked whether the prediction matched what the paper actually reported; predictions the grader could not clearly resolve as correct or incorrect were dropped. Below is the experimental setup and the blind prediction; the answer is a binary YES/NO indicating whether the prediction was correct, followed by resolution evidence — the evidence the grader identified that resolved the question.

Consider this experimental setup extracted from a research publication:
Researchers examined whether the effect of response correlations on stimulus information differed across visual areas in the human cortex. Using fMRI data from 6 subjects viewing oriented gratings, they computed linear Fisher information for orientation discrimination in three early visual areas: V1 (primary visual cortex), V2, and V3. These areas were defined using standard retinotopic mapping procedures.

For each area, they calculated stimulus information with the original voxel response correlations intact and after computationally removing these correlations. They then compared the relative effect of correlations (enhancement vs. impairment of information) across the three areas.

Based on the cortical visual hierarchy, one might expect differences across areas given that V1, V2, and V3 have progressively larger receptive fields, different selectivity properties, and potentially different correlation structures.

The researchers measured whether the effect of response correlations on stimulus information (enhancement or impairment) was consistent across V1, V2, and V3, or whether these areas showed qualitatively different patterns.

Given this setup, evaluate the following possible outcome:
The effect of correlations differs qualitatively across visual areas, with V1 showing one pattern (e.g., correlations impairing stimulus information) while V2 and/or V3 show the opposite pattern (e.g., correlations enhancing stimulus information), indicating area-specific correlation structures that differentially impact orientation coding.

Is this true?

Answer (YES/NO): NO